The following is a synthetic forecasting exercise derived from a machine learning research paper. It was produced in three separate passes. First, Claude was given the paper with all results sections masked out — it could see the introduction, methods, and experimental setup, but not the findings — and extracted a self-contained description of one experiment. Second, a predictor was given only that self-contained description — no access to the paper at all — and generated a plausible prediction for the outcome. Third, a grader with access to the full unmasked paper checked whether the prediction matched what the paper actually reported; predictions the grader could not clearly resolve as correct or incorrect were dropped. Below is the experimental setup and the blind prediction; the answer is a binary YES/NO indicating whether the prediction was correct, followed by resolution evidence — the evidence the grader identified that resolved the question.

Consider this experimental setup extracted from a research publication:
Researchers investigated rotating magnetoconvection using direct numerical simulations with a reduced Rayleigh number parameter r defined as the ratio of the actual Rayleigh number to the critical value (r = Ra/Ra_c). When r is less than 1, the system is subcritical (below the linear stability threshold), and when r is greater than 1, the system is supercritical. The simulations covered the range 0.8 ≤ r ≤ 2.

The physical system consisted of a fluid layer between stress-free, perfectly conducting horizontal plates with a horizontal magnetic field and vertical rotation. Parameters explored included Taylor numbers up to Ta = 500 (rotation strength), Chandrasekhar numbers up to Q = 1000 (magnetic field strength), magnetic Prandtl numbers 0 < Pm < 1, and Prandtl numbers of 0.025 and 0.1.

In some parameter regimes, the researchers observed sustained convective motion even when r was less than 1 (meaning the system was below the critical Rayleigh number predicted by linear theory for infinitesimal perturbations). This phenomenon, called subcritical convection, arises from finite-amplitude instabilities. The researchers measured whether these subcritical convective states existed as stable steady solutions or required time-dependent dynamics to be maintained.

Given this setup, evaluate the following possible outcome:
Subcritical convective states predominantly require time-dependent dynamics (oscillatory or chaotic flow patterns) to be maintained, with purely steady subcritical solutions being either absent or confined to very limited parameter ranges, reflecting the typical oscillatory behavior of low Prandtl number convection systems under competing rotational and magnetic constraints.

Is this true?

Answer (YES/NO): NO